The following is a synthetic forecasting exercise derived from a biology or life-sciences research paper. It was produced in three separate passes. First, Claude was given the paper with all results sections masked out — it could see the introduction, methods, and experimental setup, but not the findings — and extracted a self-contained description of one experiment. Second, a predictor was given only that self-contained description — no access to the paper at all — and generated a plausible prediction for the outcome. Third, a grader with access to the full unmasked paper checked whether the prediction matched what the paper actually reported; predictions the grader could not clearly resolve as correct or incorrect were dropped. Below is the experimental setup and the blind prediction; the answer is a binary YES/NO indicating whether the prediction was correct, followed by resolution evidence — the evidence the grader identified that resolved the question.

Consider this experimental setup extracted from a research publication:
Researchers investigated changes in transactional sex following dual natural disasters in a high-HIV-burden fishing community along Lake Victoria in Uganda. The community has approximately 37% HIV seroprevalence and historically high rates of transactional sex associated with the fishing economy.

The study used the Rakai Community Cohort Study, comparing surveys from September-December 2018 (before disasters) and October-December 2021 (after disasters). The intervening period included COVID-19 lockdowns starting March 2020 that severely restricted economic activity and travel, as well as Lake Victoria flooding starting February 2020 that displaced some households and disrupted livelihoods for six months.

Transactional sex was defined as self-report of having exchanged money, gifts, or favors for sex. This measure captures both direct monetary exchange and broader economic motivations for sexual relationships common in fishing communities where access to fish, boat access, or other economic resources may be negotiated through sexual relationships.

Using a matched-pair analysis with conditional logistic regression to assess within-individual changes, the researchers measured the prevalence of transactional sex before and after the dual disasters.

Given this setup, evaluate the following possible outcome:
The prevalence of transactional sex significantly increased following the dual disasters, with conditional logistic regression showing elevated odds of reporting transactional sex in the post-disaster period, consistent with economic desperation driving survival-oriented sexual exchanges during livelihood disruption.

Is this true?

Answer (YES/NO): NO